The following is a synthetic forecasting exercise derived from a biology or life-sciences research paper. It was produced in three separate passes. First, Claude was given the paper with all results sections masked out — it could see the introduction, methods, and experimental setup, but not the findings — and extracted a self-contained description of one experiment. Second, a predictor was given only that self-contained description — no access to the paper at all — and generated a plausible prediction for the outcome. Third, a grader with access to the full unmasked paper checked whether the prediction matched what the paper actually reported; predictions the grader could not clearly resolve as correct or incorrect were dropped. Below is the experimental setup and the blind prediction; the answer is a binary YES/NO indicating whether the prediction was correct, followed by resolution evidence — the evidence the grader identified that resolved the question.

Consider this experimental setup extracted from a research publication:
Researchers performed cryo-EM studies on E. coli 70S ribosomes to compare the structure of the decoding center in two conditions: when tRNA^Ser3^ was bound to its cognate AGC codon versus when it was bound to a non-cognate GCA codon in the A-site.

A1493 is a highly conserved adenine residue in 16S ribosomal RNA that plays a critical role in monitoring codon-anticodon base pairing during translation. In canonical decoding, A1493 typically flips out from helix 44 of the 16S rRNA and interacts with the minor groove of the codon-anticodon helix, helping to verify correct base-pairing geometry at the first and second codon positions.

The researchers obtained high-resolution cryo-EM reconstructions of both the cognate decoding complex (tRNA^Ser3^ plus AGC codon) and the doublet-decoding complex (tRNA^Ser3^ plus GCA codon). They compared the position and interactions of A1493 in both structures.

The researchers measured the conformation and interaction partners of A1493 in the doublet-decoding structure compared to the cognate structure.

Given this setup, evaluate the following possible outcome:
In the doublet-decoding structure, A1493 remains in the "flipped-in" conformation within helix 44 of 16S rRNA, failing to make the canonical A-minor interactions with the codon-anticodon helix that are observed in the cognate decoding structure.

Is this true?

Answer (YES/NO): NO